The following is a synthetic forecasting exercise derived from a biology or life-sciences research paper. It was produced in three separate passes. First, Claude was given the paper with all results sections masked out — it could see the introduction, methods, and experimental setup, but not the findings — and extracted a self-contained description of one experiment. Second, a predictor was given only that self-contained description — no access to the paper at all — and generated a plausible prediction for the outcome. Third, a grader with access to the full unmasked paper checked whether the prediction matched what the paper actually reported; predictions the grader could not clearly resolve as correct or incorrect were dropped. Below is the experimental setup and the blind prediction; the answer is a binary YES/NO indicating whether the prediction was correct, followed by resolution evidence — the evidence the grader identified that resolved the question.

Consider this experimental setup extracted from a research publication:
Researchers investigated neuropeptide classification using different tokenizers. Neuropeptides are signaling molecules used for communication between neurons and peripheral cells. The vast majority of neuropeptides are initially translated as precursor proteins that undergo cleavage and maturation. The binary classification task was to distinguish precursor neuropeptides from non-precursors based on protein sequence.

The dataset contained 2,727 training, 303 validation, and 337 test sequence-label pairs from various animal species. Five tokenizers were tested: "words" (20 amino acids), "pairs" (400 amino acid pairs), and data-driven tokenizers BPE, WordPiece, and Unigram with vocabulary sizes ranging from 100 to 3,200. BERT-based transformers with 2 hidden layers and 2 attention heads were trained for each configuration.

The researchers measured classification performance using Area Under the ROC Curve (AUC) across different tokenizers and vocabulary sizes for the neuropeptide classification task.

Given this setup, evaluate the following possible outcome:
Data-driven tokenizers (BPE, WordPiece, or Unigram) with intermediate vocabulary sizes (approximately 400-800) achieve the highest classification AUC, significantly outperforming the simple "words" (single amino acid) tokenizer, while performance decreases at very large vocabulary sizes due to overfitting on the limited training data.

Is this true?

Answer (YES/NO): NO